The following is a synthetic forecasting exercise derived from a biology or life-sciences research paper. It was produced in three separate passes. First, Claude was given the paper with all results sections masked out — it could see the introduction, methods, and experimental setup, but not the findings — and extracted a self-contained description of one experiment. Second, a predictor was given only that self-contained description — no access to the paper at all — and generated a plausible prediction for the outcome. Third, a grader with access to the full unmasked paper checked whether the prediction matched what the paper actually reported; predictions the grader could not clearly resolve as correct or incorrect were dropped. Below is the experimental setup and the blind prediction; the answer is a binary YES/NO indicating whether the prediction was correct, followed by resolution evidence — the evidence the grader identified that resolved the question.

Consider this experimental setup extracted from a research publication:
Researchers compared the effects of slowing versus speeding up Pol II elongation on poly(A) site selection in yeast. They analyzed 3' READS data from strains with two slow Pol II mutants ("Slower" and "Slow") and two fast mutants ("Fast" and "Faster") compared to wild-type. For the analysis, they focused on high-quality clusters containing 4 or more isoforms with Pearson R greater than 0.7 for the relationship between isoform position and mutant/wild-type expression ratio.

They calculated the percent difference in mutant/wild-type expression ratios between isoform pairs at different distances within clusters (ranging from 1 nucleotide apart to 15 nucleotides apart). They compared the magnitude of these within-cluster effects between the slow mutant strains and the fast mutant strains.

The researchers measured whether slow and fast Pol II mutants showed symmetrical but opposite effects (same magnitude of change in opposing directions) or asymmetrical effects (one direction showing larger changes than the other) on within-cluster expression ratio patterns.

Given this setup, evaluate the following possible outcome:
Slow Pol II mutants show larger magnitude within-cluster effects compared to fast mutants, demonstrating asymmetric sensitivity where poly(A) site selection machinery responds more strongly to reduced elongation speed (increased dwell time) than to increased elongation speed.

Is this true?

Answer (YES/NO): YES